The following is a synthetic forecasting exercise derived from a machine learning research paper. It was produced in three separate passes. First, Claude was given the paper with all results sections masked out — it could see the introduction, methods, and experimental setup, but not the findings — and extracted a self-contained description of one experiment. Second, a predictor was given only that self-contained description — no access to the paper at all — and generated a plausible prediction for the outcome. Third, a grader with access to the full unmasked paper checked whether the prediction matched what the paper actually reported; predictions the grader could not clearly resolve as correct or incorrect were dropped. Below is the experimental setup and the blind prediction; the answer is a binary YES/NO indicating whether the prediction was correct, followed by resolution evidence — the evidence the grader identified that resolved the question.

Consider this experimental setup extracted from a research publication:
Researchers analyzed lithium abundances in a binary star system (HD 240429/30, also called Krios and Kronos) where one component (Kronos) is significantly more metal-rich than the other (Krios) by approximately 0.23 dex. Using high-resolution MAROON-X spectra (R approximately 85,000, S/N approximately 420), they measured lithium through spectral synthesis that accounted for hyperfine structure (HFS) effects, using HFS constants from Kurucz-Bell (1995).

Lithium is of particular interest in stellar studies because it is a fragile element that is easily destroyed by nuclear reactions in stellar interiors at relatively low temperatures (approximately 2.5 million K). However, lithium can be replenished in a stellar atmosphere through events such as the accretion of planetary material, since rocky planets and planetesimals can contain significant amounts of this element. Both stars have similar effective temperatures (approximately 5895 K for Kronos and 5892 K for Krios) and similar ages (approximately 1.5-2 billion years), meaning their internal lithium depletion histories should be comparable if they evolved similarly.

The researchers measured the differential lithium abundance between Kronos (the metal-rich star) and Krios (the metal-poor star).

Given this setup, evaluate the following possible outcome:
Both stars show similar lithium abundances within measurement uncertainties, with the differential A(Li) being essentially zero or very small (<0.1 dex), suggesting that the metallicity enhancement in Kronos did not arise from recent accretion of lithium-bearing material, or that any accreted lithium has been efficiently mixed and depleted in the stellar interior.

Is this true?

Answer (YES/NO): NO